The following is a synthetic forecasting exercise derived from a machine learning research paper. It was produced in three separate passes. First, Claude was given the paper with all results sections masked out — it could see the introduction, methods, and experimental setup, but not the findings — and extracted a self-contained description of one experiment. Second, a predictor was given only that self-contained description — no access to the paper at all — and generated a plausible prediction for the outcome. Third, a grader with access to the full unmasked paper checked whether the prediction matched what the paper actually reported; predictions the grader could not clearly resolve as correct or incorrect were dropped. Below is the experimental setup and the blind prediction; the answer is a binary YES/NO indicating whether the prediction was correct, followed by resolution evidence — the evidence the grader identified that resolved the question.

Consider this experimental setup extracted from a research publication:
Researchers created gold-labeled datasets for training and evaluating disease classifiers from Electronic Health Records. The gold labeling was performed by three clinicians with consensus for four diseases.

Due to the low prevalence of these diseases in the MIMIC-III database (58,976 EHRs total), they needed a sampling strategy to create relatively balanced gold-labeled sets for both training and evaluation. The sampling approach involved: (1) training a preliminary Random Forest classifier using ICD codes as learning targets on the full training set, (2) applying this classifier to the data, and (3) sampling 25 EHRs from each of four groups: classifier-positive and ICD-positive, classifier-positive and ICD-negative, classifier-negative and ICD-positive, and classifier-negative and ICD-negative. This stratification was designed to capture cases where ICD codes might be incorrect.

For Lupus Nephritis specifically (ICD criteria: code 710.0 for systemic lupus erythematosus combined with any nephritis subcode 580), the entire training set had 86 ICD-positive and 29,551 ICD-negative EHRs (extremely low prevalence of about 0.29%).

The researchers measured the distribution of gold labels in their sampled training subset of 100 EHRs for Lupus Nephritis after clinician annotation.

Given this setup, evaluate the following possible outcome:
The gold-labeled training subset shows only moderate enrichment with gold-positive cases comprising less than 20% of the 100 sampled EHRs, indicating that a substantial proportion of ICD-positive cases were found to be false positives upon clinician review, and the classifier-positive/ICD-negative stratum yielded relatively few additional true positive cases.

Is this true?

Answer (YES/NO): NO